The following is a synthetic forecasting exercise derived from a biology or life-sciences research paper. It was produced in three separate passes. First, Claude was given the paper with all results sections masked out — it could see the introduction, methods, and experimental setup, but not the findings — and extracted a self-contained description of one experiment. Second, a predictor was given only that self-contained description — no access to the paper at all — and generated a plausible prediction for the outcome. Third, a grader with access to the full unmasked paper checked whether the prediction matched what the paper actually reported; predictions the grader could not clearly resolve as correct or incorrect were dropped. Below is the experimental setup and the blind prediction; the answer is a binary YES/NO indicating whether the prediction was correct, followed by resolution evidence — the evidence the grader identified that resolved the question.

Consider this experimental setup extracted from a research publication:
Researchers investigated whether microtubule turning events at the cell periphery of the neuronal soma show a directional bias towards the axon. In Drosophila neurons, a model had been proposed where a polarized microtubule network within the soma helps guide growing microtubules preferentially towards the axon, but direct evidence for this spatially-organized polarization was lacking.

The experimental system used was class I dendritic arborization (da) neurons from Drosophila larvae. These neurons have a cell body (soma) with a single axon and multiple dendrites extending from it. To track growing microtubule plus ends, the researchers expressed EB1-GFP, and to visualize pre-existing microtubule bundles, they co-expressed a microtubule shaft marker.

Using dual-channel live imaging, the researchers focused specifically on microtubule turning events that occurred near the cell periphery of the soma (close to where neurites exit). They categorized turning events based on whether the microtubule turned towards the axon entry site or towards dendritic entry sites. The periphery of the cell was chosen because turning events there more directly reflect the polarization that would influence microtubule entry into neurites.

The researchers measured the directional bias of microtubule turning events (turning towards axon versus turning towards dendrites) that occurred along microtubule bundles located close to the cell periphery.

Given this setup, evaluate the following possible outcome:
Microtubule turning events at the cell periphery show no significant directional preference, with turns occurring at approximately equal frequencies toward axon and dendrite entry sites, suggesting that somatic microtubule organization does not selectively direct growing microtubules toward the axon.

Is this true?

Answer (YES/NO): NO